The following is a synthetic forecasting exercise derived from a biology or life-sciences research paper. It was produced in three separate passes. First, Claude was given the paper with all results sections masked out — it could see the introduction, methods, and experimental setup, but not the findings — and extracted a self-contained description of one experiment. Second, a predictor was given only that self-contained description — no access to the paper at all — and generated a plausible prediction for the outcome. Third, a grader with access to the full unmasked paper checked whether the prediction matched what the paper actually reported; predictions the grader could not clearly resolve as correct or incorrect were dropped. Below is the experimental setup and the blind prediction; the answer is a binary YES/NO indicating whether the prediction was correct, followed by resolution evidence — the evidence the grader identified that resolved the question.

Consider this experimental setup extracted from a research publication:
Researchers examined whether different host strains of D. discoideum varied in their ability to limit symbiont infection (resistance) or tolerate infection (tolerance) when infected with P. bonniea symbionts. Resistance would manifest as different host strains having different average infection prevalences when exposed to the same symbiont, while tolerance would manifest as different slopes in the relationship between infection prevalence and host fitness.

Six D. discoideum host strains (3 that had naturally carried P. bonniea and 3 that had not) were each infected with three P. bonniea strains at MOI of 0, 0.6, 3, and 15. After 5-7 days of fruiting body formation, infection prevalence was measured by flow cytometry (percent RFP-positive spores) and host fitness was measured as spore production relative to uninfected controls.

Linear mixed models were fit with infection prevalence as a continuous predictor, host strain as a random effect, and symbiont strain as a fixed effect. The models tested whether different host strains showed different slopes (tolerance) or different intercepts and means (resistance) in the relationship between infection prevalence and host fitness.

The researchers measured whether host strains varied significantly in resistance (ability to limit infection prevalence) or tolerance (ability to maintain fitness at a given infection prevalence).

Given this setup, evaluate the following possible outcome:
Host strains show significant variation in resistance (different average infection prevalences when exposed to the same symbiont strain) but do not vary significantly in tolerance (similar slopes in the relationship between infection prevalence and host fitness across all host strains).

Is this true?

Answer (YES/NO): NO